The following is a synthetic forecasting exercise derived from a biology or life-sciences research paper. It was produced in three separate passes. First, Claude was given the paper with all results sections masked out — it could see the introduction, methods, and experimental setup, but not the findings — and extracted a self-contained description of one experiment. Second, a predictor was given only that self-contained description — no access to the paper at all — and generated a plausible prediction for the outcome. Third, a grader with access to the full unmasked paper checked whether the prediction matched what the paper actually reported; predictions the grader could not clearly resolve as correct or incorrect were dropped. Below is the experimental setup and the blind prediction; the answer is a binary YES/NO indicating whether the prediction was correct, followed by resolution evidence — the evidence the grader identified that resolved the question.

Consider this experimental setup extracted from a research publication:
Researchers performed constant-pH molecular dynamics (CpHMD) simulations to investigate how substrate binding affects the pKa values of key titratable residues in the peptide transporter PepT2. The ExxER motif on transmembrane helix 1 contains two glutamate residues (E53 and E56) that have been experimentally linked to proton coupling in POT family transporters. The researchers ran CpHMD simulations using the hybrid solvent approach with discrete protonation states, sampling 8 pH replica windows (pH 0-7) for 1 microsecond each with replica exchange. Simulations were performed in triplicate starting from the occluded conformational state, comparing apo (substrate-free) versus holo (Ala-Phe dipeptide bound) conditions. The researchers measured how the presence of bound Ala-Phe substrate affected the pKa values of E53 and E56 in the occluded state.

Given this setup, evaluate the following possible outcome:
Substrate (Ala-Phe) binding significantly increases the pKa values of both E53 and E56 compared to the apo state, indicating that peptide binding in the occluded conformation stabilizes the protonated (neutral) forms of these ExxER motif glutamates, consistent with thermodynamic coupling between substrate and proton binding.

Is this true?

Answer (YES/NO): NO